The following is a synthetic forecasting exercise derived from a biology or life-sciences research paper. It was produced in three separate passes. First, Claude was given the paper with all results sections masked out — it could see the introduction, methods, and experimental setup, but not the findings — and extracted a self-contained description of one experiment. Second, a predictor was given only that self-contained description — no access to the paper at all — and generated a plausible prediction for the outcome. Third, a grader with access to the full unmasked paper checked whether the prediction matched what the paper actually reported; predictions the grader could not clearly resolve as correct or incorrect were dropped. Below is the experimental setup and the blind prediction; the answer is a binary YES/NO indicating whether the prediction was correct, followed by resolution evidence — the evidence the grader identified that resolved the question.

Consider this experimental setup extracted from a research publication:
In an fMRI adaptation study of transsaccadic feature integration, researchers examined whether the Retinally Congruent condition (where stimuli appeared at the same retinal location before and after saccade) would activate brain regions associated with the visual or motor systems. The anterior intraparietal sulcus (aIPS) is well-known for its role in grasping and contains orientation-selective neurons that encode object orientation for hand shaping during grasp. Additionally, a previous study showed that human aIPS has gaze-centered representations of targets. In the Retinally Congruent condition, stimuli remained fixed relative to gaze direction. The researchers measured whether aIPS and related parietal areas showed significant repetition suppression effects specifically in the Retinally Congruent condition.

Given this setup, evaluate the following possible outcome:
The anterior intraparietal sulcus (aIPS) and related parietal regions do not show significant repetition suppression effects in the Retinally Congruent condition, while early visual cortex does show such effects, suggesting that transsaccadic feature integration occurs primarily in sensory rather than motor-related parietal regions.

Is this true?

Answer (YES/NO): NO